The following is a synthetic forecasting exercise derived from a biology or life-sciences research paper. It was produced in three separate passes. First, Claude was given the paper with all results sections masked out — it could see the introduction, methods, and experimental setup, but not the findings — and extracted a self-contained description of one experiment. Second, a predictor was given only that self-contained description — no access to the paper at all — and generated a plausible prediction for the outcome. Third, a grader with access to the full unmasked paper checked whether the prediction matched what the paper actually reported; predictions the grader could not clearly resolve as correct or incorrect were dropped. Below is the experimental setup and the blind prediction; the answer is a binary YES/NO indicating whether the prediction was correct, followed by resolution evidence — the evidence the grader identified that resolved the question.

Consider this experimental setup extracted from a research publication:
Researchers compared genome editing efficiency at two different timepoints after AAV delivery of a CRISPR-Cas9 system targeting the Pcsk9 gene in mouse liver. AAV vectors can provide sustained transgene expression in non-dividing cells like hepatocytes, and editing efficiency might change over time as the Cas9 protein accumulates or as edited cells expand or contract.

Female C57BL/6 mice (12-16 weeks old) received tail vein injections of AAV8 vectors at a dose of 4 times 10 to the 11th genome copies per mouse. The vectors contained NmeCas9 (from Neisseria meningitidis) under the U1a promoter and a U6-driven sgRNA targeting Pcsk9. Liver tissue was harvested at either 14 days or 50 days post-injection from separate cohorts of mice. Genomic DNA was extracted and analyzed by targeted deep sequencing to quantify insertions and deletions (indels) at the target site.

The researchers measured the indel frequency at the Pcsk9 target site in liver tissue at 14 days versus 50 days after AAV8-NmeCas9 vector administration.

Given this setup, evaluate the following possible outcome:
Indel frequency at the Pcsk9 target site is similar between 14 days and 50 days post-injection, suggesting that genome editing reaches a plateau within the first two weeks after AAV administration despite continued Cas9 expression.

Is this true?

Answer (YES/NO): YES